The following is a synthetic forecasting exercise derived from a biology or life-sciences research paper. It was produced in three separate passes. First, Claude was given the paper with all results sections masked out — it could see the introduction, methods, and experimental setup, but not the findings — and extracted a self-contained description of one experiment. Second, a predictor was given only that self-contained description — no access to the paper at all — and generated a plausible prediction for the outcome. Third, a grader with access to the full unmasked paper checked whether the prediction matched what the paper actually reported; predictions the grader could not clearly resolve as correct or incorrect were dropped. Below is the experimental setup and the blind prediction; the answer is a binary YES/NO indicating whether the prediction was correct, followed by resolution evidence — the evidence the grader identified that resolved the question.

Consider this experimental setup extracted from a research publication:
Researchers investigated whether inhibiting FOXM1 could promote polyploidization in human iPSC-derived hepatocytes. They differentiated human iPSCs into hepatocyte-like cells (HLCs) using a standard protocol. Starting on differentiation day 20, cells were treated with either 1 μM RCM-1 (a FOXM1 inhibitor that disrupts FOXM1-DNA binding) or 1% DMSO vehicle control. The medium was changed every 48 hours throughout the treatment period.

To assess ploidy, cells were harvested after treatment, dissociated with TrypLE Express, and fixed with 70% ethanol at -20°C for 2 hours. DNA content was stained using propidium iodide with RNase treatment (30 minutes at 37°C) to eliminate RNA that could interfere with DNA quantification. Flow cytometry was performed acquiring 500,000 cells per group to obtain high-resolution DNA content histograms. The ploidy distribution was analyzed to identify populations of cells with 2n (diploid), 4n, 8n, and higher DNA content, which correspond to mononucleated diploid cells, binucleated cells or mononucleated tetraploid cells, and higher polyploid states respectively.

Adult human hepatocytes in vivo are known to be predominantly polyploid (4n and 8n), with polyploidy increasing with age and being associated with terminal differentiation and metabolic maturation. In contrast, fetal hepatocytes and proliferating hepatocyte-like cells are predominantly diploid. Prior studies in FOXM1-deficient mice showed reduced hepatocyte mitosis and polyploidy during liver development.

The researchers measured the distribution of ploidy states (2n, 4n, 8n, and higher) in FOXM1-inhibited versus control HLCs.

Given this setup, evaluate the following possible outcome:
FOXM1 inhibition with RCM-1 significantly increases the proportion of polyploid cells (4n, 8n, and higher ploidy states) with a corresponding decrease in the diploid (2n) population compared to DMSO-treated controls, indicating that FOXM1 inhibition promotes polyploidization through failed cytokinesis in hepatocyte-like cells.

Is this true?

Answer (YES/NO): NO